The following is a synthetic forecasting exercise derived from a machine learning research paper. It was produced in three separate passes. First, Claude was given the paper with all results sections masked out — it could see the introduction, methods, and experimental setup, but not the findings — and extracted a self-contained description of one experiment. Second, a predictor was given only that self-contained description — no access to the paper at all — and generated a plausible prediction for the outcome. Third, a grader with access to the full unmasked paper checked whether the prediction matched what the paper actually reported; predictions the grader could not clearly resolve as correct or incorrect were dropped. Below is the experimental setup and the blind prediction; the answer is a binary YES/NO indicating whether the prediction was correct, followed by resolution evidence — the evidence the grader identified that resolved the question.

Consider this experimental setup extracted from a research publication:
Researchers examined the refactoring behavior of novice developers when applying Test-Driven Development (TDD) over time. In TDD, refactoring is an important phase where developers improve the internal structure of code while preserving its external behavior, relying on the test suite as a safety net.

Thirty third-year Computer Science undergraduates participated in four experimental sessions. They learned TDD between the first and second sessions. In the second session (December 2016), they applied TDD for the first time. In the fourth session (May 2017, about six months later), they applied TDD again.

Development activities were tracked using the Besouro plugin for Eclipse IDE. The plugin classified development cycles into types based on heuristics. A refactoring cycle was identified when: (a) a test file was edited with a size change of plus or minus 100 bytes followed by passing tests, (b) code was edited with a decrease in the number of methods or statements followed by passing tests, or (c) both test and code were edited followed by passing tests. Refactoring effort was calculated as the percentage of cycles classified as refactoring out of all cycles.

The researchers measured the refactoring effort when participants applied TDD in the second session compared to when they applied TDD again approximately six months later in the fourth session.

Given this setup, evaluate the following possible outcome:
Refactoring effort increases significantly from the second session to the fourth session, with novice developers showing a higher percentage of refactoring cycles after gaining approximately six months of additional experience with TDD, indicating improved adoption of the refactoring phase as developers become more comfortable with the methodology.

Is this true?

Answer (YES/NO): NO